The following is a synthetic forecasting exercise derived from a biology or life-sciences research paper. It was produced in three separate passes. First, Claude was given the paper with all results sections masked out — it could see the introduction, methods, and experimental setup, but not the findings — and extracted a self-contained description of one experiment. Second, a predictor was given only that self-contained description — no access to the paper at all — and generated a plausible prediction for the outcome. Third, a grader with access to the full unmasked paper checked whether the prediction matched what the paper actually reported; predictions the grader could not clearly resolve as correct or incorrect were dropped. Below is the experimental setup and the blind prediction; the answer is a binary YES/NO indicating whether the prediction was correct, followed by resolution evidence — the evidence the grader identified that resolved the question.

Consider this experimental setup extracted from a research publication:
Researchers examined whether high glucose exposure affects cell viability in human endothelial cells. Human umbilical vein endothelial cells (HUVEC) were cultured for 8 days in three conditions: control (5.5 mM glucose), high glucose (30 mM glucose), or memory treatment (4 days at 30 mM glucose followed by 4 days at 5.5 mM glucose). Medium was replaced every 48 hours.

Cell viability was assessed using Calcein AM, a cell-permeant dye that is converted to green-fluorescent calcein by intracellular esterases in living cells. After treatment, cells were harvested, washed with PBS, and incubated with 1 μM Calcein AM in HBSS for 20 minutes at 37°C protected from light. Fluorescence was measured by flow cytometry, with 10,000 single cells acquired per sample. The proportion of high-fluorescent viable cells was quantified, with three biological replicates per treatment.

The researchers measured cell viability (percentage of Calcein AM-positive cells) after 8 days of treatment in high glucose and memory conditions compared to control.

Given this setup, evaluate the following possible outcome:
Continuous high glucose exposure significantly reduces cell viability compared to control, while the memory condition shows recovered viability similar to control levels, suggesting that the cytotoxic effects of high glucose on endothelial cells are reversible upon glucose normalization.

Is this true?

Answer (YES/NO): NO